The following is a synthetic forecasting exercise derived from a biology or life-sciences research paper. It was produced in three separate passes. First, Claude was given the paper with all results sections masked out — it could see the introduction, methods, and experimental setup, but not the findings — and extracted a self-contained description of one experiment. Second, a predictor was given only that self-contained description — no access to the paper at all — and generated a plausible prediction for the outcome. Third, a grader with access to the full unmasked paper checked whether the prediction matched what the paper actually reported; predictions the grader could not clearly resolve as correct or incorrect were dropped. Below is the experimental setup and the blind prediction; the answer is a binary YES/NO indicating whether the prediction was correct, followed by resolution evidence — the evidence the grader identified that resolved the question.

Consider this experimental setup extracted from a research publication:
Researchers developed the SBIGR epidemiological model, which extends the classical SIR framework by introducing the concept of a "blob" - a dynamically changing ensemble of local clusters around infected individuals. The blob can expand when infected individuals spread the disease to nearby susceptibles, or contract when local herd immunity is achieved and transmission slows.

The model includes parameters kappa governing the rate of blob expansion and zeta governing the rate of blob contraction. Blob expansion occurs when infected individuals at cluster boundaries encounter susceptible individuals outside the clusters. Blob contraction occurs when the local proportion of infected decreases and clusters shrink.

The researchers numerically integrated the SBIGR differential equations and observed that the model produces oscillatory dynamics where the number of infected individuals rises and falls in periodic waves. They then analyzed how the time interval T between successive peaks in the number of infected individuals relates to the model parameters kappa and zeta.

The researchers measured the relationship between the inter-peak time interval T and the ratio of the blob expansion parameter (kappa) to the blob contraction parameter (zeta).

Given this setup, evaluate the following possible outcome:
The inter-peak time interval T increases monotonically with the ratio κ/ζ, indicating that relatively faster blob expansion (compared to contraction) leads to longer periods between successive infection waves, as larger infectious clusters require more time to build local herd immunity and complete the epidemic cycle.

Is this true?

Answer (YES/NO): YES